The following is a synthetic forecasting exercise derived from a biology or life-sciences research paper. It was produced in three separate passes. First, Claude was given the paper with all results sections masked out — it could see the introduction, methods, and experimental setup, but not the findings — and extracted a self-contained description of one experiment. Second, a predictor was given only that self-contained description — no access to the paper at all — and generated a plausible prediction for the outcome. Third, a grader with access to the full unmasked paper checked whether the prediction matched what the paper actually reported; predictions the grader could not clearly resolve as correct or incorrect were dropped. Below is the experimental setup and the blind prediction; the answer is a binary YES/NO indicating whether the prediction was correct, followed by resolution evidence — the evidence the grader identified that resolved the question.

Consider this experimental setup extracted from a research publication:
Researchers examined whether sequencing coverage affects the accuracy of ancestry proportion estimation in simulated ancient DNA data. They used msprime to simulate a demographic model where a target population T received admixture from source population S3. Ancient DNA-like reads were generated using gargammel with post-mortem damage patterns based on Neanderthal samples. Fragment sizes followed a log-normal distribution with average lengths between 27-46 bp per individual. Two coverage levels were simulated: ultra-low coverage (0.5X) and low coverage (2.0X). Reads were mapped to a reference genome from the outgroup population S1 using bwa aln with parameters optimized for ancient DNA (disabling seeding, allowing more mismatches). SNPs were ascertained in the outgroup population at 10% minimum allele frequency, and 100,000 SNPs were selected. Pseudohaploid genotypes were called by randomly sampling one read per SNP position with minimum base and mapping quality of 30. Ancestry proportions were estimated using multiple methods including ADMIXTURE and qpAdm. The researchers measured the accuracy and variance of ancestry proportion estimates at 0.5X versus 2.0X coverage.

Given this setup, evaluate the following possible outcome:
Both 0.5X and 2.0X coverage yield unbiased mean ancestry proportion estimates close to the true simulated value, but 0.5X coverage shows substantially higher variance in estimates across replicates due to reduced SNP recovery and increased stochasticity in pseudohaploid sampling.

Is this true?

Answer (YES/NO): NO